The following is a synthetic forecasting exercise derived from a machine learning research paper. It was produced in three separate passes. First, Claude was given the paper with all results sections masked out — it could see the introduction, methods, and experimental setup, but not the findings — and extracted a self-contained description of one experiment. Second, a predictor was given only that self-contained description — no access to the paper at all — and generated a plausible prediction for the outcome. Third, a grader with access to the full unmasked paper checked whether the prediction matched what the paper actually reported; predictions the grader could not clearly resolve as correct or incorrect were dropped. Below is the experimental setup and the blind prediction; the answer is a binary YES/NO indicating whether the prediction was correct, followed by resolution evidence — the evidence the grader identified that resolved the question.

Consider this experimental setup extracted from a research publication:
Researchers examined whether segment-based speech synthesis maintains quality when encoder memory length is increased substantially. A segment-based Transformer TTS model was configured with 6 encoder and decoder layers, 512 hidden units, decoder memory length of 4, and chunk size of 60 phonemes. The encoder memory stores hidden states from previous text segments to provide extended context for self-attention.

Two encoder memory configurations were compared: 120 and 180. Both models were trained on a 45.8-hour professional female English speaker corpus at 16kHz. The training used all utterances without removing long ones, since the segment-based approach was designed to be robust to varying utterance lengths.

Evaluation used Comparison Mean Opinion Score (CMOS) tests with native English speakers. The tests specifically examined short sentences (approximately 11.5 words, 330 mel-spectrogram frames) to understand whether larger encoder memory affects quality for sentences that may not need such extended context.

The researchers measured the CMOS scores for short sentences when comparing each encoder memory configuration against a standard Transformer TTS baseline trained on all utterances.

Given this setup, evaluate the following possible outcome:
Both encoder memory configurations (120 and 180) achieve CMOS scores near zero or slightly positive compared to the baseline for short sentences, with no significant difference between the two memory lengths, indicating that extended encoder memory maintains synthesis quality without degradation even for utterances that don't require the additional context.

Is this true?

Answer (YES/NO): NO